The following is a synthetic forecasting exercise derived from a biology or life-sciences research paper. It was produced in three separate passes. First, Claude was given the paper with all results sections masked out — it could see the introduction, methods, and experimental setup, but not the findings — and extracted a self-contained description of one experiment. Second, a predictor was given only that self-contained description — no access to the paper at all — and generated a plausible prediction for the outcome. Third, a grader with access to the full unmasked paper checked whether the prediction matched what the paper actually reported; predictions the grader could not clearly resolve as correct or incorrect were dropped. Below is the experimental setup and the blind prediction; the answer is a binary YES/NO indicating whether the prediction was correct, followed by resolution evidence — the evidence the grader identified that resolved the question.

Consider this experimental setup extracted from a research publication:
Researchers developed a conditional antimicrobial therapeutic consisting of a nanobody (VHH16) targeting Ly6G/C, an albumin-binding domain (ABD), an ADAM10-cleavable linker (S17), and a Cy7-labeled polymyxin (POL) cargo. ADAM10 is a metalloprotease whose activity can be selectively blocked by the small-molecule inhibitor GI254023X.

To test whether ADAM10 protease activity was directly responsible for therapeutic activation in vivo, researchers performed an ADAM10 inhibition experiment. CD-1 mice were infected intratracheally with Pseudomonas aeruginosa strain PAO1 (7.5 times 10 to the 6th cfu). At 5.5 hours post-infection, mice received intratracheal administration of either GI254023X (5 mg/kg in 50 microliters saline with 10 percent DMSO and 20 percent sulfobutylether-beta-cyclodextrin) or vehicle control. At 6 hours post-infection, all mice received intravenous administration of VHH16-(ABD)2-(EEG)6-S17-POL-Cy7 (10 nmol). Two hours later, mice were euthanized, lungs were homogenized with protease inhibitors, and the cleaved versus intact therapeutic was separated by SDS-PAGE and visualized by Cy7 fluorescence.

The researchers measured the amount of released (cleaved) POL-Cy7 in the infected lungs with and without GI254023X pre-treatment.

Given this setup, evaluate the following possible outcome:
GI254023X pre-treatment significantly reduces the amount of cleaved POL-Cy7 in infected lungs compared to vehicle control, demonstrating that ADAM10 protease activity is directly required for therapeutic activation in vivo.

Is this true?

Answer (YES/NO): YES